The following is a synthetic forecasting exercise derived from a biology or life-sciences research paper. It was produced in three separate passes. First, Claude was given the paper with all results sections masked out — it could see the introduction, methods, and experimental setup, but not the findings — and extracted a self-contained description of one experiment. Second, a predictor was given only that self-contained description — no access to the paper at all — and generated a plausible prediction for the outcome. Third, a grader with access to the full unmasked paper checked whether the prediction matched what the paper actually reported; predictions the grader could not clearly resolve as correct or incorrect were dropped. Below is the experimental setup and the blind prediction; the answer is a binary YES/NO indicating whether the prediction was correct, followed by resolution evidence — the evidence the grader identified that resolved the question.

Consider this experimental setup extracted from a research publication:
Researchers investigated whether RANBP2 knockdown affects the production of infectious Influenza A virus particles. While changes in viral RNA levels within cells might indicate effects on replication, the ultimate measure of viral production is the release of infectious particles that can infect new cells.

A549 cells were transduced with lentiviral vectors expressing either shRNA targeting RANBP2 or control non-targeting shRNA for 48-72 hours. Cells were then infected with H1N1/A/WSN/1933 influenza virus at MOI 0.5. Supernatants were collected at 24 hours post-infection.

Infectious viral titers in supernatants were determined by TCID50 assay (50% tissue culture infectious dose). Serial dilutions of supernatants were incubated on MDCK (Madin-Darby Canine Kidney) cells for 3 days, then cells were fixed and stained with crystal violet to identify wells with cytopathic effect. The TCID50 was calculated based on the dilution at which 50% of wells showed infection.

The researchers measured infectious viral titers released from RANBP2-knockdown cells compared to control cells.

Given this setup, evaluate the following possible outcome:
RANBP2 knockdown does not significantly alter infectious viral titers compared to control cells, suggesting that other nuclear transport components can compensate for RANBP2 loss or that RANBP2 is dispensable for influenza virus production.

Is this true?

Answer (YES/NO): YES